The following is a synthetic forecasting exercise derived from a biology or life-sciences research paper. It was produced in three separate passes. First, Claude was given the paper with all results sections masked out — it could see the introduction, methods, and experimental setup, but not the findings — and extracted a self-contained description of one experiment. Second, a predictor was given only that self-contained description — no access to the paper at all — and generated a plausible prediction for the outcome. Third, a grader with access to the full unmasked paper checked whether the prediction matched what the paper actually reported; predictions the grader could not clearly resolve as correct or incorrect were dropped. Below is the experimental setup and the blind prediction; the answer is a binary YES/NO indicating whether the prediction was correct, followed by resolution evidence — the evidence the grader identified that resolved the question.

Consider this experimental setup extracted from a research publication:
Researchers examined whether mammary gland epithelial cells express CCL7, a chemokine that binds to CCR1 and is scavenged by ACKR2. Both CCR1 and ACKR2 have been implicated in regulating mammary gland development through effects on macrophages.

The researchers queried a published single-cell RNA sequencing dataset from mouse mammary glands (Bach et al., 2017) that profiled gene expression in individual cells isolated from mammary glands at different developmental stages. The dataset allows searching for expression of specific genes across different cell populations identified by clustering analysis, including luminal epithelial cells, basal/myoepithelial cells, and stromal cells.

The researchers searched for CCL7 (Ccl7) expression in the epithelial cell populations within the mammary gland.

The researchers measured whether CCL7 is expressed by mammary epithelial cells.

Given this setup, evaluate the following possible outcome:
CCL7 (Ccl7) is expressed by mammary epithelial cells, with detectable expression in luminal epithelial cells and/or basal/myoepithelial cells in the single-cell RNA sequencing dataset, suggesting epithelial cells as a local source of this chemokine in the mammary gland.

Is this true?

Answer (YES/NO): YES